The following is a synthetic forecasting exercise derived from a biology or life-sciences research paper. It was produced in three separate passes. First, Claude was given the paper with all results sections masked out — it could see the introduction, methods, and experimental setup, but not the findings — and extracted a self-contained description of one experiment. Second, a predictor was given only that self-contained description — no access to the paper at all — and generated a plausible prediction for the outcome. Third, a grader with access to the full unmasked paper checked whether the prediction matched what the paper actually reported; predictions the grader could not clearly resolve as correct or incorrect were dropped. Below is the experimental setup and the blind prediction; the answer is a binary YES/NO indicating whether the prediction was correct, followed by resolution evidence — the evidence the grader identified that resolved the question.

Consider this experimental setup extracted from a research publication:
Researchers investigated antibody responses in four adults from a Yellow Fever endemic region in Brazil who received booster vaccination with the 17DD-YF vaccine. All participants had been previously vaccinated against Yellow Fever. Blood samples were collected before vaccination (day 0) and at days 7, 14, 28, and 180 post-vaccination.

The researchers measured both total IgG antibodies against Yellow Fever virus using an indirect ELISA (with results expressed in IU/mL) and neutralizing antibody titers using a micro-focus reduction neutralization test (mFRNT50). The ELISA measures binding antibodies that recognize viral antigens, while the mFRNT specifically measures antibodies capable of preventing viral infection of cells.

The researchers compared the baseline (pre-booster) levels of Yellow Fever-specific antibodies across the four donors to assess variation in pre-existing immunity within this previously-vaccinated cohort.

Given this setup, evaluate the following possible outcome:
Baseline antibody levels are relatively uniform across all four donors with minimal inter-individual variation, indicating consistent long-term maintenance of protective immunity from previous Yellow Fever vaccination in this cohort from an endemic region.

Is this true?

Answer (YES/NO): NO